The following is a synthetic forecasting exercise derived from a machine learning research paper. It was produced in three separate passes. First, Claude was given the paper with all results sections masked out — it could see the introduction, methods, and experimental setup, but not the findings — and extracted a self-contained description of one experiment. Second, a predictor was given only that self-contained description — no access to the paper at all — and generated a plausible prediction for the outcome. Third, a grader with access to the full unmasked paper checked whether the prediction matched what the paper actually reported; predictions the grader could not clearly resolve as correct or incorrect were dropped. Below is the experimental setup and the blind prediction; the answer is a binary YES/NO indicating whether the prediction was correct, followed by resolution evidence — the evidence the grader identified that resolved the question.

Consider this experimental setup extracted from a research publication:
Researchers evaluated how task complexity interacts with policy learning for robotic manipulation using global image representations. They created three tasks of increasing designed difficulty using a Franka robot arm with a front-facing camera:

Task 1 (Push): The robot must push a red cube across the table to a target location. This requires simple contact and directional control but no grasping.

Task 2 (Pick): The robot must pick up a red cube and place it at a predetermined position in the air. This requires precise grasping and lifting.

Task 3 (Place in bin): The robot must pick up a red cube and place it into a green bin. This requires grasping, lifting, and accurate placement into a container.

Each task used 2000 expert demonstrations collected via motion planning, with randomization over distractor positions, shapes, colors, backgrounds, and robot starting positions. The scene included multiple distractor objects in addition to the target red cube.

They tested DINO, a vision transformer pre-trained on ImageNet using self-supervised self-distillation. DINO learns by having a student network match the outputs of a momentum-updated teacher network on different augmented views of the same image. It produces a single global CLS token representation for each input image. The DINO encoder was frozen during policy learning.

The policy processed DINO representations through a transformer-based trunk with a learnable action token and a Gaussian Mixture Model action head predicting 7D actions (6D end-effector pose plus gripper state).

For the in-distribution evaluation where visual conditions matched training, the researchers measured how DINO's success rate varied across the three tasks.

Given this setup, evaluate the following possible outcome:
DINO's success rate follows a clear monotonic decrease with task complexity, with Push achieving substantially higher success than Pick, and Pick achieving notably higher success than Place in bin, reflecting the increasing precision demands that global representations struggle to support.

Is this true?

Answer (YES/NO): NO